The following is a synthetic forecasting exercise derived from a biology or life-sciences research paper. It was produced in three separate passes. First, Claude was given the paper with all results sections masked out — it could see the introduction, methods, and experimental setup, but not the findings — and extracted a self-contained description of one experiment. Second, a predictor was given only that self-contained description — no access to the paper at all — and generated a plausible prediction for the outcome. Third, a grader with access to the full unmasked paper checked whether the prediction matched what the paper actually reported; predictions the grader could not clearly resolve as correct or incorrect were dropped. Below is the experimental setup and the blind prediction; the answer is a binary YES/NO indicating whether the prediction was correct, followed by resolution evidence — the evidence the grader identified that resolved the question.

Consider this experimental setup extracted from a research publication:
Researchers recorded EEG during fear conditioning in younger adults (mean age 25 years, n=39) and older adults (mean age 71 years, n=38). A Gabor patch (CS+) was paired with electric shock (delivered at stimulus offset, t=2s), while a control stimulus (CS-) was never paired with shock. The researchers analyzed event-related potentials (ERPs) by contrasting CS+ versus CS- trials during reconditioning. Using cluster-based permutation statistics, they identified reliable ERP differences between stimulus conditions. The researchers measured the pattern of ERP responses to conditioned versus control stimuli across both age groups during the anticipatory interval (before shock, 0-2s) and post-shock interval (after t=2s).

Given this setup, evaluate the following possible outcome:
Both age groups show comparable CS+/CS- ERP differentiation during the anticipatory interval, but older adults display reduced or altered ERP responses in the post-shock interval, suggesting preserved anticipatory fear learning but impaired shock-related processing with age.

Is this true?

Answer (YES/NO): NO